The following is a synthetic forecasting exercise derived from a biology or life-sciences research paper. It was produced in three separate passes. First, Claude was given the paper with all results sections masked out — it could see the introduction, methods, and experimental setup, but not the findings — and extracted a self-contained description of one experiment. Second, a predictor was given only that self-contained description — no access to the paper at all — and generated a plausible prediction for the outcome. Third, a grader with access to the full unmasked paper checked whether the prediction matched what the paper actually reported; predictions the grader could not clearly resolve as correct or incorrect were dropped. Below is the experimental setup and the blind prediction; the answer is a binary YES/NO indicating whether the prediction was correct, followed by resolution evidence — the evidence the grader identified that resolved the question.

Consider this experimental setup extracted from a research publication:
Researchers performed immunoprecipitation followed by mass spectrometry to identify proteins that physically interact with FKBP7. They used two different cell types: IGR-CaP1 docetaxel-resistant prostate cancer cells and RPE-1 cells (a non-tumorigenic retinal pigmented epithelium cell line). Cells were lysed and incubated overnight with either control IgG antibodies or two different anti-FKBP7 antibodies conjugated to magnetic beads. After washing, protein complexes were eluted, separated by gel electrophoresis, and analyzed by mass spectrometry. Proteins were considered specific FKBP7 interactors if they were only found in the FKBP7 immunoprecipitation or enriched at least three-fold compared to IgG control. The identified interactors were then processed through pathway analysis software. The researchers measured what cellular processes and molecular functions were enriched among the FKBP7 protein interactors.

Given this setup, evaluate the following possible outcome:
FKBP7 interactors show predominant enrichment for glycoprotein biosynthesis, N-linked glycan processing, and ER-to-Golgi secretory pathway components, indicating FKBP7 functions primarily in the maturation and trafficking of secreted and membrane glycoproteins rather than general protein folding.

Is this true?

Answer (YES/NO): NO